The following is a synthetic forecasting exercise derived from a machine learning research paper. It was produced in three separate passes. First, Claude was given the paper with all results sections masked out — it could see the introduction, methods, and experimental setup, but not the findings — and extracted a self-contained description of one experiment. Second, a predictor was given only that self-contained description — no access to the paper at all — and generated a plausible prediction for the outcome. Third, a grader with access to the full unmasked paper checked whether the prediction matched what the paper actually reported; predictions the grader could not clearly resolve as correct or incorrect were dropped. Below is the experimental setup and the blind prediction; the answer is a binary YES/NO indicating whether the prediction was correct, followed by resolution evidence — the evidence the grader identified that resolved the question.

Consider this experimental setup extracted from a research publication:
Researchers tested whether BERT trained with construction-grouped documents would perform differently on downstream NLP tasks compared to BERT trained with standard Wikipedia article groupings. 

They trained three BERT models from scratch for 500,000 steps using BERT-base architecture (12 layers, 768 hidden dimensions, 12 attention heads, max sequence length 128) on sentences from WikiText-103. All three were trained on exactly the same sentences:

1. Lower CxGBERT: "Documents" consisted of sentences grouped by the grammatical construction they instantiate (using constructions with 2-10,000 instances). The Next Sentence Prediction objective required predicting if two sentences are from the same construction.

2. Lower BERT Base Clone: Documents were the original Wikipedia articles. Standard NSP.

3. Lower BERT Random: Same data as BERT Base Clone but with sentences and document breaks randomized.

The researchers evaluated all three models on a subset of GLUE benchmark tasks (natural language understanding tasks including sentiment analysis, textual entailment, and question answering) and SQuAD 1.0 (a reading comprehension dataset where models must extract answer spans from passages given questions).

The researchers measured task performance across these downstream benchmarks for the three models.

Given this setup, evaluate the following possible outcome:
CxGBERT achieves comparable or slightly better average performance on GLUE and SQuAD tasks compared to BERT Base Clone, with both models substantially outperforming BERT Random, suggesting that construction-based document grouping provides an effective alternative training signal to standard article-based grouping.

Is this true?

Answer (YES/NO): NO